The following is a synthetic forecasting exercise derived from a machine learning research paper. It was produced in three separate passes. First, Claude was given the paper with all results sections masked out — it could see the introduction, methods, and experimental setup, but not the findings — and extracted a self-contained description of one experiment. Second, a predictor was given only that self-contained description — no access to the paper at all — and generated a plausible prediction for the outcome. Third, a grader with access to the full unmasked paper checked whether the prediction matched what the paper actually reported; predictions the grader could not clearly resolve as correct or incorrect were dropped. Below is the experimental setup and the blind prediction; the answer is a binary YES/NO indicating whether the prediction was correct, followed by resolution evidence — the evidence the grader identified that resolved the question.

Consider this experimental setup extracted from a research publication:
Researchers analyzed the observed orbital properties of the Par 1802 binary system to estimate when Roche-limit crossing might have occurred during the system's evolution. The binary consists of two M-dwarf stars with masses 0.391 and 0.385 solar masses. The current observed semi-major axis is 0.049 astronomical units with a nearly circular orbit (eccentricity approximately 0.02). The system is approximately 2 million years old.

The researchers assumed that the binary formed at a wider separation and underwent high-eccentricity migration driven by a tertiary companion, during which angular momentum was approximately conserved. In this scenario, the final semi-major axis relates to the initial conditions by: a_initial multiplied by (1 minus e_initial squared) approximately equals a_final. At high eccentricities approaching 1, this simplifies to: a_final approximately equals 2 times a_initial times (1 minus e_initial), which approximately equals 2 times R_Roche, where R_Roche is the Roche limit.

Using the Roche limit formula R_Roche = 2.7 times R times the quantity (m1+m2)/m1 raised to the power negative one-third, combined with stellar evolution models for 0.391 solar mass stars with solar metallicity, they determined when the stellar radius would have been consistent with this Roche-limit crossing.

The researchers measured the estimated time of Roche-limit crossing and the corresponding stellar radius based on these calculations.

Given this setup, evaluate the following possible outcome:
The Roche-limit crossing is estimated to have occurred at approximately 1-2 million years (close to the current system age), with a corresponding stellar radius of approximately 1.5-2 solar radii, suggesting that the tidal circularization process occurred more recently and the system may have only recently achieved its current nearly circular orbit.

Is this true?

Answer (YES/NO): YES